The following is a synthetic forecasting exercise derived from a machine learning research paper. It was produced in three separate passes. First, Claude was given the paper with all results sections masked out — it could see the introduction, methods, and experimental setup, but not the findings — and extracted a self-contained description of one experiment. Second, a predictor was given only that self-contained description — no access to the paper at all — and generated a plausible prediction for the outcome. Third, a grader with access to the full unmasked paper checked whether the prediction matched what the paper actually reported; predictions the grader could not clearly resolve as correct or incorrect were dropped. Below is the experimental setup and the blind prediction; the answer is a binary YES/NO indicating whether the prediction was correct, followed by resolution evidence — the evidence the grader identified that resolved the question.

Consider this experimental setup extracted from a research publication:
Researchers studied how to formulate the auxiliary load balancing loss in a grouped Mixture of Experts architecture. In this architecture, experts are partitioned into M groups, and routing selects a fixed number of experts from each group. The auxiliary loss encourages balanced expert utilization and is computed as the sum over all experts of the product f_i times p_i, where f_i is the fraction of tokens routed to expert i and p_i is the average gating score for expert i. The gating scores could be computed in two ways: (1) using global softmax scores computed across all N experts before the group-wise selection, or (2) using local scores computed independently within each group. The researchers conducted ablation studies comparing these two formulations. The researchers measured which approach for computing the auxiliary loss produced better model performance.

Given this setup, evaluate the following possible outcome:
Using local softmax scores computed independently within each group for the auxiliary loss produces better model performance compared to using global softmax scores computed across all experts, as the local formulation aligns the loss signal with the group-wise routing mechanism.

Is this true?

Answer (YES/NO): NO